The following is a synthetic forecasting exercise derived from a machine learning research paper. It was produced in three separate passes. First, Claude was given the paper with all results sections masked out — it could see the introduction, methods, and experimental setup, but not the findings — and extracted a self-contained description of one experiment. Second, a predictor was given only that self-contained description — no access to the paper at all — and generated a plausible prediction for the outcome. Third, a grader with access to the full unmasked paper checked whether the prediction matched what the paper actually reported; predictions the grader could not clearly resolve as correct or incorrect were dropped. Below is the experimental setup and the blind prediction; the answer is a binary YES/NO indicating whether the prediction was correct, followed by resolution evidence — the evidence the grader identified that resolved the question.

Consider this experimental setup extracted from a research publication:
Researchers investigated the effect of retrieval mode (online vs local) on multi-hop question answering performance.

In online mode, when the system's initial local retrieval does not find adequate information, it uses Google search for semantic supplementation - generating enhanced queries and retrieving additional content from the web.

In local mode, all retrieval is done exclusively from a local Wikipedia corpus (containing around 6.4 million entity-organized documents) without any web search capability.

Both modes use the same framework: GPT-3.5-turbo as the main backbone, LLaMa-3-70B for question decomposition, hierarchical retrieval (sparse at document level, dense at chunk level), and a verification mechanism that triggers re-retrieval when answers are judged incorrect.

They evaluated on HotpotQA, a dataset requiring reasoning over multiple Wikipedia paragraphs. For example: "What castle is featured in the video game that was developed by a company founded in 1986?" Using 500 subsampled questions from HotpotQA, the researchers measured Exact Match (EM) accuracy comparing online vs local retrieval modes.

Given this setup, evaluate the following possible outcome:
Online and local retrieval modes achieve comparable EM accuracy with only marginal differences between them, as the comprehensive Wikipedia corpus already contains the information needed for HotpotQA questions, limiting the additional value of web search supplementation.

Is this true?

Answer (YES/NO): NO